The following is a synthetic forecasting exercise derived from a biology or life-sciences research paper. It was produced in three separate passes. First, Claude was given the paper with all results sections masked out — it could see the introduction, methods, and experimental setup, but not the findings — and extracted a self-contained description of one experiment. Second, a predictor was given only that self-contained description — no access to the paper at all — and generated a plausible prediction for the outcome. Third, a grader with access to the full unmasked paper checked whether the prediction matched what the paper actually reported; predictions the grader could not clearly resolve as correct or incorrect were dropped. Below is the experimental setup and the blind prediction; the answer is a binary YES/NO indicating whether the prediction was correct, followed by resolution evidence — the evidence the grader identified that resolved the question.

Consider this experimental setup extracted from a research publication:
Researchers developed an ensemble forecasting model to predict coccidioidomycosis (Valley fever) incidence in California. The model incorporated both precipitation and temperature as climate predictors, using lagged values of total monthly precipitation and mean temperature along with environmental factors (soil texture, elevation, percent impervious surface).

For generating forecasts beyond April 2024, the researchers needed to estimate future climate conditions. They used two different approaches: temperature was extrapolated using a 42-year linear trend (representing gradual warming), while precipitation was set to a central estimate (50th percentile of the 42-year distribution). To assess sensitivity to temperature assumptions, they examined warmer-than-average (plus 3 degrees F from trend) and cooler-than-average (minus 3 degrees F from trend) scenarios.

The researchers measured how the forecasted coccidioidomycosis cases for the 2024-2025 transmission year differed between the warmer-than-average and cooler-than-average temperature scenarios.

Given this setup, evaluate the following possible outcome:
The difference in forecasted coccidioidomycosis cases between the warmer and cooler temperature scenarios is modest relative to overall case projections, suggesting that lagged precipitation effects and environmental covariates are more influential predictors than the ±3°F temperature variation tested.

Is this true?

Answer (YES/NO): YES